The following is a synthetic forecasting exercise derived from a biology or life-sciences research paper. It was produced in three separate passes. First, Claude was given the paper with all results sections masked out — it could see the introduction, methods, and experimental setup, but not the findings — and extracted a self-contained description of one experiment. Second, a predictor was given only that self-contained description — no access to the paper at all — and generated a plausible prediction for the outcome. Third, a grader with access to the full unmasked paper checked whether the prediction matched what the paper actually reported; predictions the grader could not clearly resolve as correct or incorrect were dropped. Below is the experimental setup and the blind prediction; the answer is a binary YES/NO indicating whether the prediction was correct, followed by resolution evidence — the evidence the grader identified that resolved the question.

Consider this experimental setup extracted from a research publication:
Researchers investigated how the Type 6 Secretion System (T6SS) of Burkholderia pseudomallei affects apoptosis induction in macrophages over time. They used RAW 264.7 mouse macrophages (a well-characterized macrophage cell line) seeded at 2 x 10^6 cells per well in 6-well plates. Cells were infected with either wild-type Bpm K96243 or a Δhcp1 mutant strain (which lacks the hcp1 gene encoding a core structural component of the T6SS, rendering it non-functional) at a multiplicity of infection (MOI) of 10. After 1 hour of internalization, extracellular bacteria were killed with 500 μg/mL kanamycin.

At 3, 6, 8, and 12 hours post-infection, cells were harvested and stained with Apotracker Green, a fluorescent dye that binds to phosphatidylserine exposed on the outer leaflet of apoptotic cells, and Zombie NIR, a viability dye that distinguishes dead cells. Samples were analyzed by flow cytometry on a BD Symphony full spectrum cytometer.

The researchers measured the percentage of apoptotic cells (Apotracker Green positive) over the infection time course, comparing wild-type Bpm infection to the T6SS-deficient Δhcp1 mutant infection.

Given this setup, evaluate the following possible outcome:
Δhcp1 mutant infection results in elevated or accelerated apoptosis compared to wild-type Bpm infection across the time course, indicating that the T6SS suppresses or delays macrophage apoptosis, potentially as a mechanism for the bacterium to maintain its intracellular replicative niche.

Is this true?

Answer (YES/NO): NO